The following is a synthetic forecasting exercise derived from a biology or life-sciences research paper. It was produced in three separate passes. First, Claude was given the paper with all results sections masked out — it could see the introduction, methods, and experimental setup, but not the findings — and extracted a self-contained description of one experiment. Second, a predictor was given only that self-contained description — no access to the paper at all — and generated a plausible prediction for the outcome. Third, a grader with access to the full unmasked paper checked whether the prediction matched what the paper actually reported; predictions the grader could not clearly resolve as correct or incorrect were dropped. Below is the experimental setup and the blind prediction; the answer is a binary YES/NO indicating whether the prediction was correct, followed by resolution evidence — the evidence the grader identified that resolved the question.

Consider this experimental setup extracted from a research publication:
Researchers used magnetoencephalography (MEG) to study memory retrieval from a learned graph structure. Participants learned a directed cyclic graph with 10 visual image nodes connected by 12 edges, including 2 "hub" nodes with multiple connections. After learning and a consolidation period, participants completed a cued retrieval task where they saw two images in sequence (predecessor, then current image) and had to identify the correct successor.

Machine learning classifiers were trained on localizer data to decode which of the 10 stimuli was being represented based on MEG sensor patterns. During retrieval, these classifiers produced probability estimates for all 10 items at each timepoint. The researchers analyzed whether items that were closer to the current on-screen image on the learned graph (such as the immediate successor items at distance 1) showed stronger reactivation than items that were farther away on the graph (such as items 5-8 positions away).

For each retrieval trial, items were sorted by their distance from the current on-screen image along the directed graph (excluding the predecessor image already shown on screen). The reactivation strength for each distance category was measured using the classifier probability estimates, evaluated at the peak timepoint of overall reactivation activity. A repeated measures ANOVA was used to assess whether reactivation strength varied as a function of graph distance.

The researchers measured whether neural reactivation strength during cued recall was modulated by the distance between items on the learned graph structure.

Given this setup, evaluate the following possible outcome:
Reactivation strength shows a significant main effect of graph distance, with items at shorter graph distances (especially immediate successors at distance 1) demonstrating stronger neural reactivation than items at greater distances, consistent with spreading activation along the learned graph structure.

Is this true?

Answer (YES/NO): YES